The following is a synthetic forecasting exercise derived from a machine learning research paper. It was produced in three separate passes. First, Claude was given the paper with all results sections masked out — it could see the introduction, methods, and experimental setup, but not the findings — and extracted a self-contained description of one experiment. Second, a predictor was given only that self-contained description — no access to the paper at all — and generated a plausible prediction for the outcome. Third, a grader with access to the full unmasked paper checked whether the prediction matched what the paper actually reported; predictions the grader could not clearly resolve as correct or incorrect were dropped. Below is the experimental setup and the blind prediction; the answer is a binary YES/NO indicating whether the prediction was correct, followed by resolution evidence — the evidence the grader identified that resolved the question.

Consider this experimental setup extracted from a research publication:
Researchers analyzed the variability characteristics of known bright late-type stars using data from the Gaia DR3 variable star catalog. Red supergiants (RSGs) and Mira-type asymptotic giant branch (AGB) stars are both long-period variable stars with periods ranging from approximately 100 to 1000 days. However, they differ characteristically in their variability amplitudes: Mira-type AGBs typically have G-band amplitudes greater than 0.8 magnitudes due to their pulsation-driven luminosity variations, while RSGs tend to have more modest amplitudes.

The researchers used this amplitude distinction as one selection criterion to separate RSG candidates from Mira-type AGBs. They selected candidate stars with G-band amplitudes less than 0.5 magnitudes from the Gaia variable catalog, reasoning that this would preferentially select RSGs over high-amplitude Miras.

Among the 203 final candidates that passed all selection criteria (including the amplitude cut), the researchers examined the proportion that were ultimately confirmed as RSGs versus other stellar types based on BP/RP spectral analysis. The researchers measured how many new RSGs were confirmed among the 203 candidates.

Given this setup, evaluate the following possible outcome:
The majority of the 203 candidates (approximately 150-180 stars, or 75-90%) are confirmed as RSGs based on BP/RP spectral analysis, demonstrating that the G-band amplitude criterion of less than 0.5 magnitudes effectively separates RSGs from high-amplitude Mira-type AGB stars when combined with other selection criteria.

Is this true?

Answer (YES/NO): NO